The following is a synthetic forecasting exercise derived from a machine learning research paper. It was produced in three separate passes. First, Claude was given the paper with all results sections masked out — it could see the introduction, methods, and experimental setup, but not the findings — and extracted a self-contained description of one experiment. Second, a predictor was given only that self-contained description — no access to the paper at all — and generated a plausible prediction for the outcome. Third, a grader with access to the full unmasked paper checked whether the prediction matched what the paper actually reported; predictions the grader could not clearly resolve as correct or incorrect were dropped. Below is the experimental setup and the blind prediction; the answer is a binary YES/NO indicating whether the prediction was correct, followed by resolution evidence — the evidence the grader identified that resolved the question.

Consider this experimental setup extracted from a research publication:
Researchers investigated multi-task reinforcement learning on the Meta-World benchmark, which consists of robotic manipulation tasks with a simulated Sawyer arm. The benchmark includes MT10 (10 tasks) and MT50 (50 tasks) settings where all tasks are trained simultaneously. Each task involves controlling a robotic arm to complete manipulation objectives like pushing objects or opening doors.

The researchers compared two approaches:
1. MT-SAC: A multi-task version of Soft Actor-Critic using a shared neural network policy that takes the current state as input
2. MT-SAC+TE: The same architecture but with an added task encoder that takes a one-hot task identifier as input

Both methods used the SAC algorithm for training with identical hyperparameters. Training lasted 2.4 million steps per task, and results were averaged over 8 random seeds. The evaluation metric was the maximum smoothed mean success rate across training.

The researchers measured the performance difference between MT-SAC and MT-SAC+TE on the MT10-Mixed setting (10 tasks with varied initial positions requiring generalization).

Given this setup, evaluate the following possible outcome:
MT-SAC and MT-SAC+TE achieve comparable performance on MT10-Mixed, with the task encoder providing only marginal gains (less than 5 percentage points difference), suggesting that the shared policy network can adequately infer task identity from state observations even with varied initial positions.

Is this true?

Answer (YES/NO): NO